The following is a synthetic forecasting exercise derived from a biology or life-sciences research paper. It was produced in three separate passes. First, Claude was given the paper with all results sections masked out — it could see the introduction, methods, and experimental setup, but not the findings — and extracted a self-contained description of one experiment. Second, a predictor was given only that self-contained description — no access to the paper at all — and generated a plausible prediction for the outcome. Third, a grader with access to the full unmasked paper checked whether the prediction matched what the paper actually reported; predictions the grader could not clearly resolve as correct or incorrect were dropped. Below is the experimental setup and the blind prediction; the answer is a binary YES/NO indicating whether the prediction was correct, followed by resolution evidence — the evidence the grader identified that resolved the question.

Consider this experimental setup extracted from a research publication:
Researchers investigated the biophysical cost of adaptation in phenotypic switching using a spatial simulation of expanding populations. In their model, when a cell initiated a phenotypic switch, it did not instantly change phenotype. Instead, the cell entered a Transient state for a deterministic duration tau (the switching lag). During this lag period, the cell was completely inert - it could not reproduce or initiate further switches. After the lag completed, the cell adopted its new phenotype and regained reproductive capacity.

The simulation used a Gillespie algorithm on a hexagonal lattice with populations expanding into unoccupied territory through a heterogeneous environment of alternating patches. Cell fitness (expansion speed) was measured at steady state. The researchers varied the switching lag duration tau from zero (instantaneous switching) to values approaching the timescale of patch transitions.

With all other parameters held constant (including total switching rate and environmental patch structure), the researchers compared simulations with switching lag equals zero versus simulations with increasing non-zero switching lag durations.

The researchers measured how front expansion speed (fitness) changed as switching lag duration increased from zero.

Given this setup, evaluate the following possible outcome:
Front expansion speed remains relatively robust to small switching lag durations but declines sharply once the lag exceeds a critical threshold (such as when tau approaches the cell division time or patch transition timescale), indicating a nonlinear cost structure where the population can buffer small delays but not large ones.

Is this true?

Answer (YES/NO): NO